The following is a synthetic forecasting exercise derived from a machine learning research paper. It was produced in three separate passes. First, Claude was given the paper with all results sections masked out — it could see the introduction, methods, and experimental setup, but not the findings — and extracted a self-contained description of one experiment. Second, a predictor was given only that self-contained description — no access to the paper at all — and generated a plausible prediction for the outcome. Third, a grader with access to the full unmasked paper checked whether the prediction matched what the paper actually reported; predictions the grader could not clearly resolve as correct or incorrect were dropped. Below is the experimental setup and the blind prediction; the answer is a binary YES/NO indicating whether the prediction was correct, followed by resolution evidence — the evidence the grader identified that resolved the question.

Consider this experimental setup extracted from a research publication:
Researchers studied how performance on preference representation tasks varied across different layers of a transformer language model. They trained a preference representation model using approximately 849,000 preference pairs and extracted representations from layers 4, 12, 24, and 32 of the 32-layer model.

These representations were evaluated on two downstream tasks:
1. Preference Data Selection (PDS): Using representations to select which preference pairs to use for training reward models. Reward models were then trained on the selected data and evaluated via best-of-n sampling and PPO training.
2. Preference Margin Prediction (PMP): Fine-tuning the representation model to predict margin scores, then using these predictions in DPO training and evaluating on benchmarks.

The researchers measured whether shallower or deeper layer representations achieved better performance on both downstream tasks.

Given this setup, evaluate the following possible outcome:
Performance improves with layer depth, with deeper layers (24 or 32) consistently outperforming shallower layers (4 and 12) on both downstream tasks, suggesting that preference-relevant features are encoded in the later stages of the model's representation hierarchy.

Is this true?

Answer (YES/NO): YES